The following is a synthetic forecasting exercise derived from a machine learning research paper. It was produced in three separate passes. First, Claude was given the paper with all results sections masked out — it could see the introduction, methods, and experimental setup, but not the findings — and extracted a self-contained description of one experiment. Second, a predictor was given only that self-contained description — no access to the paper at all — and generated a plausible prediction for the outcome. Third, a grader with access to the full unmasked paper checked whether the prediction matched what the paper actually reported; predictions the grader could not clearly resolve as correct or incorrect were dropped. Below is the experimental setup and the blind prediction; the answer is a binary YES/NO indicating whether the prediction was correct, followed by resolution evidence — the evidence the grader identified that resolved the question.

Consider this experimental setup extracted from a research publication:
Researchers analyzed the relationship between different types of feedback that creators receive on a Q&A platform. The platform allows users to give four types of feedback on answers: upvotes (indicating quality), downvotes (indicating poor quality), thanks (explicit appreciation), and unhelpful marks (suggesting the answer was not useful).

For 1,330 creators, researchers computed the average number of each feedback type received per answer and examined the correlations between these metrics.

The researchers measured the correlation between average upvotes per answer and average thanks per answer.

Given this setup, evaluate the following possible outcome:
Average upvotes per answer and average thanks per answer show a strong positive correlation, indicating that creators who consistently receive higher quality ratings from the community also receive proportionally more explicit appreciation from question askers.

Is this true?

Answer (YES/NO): YES